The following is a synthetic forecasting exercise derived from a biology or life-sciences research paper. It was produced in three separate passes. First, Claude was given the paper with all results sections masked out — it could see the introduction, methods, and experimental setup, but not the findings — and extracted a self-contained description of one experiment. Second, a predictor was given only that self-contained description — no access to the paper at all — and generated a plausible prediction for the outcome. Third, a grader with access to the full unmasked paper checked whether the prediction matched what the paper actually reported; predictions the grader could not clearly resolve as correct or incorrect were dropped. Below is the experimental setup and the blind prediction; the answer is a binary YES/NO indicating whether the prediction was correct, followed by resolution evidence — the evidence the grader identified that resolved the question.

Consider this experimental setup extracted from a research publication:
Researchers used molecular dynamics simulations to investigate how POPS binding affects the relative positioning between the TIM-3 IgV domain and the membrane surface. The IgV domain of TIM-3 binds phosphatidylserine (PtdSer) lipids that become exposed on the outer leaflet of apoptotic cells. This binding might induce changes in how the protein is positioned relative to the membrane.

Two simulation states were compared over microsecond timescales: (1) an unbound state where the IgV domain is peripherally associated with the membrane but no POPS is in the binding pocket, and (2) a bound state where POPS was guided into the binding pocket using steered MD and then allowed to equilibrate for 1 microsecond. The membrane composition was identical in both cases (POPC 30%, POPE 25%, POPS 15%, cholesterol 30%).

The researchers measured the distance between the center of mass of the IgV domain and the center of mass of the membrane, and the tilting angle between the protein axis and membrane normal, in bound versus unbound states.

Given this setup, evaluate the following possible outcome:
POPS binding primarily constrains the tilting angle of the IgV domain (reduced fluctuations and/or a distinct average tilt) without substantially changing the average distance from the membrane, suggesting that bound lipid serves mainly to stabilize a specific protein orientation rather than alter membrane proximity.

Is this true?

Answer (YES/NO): NO